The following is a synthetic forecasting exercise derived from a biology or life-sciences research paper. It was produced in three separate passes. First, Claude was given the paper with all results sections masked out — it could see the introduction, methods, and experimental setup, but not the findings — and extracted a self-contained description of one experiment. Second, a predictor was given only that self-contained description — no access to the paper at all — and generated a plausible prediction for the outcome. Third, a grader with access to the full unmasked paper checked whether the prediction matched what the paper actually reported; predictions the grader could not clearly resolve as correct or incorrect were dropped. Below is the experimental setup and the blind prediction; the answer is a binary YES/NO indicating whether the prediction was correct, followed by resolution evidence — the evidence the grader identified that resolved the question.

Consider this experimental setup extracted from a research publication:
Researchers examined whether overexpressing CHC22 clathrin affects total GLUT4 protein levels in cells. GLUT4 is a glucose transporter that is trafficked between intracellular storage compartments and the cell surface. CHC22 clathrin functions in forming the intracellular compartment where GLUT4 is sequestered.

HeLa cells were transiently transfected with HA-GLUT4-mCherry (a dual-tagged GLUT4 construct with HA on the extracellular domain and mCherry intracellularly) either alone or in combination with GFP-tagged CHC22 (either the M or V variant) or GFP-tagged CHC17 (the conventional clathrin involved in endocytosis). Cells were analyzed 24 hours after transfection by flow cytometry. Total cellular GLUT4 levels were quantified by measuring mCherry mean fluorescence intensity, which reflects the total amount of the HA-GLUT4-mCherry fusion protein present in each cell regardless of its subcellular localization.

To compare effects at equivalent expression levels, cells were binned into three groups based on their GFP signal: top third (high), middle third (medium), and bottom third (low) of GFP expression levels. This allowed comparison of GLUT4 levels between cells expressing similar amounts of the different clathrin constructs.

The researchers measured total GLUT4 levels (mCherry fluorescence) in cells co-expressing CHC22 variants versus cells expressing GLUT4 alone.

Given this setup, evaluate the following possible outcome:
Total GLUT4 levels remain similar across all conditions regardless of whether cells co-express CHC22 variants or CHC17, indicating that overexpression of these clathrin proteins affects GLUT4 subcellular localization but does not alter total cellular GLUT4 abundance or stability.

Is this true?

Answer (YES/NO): NO